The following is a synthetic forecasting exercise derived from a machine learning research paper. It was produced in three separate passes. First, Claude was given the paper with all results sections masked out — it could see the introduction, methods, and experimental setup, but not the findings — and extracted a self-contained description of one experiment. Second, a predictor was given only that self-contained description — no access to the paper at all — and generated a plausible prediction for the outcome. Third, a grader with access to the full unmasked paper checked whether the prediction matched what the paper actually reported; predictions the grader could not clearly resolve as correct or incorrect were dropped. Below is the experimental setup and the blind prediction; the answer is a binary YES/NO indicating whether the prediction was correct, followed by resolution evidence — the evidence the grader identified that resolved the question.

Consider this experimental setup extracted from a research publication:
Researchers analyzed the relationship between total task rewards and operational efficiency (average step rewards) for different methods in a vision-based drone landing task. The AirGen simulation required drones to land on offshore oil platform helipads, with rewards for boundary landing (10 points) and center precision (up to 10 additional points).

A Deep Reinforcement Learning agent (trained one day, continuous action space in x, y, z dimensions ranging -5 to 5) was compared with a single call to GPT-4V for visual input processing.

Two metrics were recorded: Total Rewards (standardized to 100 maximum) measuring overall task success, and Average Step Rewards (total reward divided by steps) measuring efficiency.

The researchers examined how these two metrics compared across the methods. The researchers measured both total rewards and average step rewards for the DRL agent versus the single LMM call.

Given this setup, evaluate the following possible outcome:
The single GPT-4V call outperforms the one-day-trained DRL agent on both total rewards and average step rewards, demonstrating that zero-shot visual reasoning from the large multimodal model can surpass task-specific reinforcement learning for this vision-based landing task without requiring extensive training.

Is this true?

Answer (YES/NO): NO